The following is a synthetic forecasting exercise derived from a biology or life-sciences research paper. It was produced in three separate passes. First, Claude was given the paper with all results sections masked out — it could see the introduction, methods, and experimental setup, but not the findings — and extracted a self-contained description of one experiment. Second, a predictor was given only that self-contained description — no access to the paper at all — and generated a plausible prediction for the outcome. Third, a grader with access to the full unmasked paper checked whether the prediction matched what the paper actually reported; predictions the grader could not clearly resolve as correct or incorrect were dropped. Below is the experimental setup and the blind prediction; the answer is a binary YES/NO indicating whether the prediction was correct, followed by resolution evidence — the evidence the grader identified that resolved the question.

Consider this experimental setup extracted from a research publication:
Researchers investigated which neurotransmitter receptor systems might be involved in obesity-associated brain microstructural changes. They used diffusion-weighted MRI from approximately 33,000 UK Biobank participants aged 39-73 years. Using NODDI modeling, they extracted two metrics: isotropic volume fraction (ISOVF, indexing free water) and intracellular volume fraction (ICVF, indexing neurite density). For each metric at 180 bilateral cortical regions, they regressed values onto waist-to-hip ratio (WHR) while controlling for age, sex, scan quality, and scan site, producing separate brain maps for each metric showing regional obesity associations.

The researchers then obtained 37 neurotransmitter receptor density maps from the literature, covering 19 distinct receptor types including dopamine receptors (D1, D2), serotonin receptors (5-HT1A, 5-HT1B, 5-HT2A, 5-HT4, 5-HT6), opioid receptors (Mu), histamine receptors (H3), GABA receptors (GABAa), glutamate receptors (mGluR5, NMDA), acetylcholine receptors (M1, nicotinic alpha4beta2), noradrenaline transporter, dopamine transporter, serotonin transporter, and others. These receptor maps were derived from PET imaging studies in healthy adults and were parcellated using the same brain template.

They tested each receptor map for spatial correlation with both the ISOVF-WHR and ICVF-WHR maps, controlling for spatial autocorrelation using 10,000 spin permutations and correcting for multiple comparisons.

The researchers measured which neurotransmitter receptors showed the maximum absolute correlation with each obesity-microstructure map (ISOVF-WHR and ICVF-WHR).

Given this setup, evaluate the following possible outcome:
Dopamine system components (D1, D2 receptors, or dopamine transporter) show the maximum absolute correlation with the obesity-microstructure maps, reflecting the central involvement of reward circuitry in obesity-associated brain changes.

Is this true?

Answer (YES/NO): NO